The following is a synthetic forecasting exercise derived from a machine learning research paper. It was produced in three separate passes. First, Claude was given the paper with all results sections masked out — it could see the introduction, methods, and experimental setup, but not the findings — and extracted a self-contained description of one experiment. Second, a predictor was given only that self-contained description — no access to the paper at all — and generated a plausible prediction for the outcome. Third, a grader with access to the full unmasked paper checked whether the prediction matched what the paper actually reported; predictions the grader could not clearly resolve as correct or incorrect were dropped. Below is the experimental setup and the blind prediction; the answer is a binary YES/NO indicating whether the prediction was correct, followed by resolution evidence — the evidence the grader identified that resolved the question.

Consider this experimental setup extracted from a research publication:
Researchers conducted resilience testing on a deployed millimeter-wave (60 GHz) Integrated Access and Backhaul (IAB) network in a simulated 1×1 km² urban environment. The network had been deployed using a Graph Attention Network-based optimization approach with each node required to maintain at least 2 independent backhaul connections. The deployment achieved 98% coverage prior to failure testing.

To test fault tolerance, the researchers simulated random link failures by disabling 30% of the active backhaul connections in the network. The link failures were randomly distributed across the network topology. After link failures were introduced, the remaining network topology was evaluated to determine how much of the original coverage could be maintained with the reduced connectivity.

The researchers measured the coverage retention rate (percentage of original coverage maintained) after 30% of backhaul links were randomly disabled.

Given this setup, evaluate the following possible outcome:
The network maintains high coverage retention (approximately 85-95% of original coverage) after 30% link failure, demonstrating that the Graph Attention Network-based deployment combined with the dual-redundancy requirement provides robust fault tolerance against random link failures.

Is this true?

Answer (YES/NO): YES